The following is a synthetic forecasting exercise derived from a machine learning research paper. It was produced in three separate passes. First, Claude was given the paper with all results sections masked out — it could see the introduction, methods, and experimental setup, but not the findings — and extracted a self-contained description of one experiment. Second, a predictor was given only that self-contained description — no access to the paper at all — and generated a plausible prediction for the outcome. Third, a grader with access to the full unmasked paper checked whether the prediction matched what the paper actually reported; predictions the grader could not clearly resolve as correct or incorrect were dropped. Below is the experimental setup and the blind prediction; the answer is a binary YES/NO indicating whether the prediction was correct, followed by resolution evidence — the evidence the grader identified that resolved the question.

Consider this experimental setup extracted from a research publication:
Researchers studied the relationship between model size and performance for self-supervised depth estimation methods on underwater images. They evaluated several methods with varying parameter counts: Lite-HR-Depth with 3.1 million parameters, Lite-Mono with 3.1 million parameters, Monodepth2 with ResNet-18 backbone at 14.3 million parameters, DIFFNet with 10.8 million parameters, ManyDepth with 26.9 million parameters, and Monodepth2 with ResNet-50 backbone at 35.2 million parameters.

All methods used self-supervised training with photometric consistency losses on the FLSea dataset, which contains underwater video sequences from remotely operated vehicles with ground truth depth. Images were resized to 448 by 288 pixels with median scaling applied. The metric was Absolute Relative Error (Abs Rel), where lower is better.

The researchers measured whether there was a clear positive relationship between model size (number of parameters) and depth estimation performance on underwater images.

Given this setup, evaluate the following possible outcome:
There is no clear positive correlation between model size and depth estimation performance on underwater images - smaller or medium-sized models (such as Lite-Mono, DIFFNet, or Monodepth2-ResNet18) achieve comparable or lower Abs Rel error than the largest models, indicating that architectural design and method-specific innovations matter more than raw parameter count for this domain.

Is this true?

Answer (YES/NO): YES